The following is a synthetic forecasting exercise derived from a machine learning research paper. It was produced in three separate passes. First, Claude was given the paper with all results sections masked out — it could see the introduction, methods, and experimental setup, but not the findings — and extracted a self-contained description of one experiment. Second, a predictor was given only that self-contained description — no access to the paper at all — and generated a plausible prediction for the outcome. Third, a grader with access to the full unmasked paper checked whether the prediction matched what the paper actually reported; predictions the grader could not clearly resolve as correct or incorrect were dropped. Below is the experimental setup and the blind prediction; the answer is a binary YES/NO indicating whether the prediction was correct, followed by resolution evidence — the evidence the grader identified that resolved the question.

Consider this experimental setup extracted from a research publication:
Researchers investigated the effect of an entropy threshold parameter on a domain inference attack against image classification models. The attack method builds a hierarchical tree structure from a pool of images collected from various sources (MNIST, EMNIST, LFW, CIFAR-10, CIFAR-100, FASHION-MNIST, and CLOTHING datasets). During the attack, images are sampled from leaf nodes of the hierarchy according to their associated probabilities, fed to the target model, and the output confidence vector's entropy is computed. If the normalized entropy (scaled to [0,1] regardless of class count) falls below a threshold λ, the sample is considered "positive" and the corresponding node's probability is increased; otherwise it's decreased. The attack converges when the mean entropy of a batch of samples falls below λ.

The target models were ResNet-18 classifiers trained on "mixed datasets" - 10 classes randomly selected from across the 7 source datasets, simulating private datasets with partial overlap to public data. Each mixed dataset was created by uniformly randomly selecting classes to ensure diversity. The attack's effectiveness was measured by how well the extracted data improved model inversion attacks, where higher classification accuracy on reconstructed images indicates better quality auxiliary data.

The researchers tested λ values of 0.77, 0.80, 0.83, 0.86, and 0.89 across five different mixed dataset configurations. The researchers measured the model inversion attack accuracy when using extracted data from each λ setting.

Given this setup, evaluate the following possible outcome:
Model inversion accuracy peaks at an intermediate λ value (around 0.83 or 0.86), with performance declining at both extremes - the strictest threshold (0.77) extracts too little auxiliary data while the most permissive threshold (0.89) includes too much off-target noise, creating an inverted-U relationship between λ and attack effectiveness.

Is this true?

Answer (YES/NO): YES